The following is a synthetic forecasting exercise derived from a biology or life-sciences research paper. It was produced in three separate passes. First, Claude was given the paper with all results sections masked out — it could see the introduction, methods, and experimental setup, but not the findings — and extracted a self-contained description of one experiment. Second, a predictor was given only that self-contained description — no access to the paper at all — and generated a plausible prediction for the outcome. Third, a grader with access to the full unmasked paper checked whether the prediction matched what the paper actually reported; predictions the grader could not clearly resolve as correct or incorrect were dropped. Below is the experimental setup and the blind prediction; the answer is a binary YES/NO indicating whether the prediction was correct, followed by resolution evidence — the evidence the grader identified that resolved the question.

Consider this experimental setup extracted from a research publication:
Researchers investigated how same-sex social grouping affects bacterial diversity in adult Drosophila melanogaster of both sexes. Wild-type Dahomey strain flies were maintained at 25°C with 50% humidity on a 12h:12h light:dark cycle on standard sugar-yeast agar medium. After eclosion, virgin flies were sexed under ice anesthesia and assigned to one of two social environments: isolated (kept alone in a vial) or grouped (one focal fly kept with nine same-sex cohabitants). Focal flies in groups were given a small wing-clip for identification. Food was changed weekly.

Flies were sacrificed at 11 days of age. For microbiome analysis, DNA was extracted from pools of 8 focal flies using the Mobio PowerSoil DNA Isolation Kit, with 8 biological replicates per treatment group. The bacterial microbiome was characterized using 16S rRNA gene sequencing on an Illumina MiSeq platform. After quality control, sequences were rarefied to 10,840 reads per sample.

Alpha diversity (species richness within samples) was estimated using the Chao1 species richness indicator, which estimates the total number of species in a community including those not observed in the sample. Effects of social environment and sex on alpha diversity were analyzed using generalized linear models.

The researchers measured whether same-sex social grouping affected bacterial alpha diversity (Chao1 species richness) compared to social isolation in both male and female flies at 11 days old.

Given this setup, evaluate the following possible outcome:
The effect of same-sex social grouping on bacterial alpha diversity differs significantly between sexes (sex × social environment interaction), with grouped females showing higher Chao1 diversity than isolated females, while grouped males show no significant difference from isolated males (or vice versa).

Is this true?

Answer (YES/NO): NO